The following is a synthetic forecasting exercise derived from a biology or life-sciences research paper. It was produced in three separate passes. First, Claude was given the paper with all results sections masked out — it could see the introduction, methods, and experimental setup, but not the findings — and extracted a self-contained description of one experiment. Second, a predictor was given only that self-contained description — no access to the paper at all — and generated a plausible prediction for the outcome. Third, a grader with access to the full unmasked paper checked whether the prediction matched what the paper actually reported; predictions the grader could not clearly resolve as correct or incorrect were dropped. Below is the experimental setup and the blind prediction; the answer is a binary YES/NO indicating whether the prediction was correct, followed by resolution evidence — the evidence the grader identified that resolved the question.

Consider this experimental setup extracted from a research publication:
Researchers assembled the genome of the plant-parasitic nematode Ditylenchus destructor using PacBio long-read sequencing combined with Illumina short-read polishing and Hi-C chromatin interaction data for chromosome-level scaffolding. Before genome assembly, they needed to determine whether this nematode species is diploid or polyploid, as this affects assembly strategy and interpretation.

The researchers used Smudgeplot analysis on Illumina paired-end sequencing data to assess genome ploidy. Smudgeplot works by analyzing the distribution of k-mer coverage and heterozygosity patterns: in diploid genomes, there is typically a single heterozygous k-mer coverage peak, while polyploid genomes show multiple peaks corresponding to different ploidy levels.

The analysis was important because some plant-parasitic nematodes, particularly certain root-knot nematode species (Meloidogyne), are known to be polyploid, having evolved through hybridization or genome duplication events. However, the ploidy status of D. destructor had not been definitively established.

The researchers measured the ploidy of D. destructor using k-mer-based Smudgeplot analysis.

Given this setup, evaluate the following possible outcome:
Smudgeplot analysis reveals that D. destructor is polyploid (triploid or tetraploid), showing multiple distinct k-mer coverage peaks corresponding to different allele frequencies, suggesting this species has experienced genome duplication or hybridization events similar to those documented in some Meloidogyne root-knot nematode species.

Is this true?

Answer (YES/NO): NO